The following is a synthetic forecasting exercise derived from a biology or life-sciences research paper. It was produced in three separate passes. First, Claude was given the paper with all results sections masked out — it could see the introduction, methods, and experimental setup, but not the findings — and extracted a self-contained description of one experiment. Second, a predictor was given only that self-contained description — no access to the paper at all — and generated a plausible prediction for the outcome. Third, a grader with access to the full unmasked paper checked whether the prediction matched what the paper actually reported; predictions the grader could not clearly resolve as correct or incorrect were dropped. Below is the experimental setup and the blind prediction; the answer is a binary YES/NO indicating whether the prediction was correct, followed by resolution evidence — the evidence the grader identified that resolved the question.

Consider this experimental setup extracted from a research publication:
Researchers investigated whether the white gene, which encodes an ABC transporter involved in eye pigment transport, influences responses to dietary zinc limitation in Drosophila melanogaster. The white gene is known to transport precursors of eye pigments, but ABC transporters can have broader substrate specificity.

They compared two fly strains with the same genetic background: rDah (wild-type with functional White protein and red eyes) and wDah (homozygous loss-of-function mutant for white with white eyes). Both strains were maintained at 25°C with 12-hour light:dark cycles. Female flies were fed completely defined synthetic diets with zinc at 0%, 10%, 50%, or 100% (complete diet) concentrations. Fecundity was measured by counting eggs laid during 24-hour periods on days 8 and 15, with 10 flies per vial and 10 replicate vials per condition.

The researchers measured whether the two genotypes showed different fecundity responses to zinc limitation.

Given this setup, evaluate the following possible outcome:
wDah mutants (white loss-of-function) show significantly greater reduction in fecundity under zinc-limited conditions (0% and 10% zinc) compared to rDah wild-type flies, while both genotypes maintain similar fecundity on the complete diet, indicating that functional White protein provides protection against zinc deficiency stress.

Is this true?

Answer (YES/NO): NO